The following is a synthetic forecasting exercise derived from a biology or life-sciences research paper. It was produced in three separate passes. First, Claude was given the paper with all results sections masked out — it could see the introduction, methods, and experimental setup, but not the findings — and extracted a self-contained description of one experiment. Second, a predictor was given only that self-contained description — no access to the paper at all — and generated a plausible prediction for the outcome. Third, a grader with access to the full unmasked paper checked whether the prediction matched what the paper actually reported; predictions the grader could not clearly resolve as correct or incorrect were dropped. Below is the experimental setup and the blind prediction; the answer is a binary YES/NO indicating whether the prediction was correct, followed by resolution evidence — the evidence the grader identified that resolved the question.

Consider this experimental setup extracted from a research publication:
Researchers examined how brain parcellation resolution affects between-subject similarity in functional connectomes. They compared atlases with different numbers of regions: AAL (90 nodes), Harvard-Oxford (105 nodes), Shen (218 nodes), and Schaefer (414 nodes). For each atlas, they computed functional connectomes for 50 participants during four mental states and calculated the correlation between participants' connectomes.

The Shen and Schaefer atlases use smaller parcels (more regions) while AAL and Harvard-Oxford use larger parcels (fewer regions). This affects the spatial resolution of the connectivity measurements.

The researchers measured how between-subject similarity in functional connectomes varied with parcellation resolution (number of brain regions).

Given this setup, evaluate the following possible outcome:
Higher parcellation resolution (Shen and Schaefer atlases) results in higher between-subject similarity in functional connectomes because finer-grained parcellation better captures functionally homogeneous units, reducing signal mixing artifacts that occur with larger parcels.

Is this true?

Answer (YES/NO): NO